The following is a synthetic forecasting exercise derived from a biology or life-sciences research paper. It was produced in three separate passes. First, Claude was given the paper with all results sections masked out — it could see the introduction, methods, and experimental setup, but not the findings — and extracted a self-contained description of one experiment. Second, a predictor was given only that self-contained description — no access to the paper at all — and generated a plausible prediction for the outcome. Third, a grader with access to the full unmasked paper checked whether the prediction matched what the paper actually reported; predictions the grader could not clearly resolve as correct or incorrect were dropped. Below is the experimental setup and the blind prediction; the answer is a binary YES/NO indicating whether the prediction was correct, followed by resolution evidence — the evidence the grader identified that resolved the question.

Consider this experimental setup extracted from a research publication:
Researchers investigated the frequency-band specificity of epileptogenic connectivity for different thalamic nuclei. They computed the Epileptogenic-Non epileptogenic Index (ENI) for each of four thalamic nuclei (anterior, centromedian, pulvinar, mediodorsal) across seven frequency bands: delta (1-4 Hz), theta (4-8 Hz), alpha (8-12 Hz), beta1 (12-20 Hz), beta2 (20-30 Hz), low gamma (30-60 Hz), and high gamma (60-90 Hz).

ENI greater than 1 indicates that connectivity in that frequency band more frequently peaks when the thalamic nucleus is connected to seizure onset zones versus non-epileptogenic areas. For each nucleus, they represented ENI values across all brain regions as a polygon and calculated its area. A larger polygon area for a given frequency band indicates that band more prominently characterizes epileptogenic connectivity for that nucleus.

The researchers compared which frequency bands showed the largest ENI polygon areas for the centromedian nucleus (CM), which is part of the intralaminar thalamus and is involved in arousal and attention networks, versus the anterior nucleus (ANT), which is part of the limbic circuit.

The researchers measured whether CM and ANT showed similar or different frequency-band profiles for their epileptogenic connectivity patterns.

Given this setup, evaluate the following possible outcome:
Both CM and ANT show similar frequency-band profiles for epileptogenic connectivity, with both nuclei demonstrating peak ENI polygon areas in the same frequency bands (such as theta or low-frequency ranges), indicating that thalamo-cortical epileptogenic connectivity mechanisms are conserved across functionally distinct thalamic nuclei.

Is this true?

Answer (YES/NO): NO